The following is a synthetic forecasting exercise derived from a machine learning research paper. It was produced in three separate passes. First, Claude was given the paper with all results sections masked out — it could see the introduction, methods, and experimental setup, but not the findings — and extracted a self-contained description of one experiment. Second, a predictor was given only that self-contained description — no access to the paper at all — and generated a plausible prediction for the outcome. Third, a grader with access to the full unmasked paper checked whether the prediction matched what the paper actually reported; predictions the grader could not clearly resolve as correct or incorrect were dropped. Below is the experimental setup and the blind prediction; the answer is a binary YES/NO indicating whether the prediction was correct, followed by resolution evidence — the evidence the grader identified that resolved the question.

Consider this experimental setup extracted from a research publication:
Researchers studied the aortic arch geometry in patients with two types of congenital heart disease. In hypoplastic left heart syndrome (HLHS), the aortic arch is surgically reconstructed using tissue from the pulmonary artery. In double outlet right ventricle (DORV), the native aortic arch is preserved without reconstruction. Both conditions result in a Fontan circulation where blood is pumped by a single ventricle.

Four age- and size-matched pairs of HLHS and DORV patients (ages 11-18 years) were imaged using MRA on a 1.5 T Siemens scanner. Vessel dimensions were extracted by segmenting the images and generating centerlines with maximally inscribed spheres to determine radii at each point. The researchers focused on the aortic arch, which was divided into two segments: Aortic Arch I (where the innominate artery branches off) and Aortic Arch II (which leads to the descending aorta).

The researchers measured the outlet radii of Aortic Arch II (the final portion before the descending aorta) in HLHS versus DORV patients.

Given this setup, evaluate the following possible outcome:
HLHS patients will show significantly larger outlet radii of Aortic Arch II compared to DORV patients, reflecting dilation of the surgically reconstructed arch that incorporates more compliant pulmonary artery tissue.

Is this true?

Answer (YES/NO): NO